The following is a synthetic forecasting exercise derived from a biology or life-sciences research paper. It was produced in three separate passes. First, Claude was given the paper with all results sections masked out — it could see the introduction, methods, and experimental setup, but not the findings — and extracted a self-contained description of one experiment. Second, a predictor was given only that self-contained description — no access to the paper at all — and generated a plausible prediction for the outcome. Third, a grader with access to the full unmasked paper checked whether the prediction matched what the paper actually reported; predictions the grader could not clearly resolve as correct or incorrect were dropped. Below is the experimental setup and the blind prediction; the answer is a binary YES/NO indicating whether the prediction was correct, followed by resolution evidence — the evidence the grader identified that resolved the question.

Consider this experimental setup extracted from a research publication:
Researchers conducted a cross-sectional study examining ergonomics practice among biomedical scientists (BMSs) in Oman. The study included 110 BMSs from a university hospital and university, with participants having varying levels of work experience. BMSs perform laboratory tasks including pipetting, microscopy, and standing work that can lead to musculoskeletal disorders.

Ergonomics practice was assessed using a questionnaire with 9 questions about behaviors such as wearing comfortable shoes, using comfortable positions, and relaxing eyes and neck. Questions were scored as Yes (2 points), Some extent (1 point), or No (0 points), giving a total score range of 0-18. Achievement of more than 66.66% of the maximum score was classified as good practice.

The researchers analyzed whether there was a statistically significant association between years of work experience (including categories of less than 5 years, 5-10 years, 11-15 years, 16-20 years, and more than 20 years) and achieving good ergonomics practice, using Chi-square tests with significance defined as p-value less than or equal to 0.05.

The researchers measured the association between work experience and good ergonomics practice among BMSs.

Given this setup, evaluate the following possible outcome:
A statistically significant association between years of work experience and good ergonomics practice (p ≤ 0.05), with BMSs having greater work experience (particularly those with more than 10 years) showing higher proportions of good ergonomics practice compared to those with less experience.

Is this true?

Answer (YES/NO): NO